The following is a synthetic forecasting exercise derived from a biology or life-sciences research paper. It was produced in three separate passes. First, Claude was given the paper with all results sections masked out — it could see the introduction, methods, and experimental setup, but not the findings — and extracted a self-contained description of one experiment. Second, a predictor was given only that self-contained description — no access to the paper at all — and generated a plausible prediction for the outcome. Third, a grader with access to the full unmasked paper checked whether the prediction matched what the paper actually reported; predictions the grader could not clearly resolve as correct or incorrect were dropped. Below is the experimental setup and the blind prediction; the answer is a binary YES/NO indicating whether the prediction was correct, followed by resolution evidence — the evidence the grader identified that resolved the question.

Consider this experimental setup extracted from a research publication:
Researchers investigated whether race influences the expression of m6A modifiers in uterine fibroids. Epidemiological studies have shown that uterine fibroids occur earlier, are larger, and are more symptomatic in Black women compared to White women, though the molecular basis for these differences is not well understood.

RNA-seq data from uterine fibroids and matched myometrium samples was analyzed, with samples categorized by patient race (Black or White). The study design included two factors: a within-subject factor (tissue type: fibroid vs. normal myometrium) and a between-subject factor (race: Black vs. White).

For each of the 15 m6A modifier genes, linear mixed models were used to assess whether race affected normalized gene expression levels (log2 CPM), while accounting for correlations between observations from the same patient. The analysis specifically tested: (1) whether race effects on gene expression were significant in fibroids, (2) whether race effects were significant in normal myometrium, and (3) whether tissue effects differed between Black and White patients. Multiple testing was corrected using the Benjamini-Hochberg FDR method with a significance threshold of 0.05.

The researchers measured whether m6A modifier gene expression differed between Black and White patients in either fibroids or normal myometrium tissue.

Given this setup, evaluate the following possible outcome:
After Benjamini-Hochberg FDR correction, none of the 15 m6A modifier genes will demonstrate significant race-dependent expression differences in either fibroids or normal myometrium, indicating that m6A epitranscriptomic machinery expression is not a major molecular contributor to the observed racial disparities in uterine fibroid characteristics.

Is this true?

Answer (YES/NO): YES